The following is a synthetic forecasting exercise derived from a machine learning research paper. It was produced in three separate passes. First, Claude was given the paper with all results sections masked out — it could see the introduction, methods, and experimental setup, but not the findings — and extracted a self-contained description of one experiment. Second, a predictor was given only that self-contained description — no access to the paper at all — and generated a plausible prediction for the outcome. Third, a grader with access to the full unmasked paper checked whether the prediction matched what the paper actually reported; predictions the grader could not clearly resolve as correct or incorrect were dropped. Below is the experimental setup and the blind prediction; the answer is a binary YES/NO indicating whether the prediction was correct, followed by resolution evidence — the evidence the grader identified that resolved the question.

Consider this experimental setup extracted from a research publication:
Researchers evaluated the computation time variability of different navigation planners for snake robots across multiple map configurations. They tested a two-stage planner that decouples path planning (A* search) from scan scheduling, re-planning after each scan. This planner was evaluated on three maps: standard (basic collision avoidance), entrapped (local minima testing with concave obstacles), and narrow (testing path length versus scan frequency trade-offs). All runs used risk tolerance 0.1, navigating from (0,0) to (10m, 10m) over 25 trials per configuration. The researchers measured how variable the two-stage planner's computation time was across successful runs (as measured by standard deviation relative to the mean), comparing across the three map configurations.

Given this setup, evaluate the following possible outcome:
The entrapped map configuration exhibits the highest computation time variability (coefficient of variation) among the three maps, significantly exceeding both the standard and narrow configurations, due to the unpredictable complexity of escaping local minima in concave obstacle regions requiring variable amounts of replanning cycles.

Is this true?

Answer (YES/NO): NO